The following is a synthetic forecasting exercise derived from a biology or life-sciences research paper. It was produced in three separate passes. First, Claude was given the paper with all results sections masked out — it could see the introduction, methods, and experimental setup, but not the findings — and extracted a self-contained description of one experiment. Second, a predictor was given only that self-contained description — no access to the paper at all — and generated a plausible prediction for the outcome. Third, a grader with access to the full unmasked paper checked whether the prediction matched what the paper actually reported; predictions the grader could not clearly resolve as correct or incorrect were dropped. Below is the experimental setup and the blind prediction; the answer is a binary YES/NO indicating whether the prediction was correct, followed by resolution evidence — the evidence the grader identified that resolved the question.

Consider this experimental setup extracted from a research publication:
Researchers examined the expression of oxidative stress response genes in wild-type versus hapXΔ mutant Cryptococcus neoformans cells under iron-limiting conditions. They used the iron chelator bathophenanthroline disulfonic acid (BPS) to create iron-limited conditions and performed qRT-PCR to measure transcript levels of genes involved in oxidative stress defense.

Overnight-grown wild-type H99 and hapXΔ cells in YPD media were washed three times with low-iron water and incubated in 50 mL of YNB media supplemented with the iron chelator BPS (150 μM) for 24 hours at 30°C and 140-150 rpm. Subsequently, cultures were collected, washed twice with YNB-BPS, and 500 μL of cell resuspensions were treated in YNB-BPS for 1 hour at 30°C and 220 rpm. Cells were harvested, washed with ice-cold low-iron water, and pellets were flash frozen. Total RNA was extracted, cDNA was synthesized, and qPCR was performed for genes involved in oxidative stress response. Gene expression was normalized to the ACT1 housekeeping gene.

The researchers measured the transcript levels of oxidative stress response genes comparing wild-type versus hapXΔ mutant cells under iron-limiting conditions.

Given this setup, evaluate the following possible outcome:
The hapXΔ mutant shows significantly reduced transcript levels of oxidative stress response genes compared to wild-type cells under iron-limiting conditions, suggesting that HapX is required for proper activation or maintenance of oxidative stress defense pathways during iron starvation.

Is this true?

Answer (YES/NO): NO